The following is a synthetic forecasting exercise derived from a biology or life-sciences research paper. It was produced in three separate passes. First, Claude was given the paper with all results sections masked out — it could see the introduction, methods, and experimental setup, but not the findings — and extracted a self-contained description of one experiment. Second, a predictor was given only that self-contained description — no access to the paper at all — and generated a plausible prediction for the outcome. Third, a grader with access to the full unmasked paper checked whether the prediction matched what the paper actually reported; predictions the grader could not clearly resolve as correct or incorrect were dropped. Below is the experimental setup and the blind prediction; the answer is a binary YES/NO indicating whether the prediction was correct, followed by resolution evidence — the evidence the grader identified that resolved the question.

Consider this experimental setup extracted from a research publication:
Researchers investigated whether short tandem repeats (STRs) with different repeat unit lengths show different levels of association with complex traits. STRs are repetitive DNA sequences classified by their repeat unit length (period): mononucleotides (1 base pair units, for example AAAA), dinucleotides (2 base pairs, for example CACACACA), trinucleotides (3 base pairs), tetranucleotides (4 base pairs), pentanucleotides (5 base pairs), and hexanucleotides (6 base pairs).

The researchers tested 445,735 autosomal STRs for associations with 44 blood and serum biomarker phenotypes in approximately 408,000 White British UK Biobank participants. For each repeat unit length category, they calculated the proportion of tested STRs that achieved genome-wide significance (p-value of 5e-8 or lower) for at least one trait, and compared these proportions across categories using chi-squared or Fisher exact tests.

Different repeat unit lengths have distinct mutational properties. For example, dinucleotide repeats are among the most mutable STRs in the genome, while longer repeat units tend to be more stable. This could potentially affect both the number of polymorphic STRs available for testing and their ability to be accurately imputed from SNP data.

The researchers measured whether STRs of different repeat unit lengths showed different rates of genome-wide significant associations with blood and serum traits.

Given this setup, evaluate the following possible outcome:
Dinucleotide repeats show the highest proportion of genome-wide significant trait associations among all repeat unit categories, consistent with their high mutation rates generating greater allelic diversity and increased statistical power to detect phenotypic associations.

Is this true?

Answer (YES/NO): NO